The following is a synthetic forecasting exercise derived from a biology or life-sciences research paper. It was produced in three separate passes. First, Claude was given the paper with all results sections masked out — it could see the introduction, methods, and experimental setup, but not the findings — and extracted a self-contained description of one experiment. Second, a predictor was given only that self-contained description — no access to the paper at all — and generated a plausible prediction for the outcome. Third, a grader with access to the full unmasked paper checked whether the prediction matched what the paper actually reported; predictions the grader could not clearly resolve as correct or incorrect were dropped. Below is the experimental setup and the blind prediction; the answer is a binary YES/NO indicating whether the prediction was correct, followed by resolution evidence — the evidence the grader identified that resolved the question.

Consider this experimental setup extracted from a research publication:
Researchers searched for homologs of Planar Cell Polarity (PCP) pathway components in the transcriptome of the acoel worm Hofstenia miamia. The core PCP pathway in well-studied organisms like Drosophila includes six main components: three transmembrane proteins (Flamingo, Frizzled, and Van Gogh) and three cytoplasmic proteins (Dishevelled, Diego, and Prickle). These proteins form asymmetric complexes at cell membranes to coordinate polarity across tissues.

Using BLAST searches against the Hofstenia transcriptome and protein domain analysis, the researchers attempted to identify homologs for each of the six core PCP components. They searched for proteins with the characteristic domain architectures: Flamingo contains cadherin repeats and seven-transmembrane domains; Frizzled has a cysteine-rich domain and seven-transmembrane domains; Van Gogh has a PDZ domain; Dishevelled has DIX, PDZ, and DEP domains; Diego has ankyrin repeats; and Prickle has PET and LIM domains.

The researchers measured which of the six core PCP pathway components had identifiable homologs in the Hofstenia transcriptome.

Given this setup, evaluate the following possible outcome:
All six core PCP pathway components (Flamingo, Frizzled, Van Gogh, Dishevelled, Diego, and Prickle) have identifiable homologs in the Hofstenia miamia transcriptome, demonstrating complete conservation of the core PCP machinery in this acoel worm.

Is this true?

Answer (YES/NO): NO